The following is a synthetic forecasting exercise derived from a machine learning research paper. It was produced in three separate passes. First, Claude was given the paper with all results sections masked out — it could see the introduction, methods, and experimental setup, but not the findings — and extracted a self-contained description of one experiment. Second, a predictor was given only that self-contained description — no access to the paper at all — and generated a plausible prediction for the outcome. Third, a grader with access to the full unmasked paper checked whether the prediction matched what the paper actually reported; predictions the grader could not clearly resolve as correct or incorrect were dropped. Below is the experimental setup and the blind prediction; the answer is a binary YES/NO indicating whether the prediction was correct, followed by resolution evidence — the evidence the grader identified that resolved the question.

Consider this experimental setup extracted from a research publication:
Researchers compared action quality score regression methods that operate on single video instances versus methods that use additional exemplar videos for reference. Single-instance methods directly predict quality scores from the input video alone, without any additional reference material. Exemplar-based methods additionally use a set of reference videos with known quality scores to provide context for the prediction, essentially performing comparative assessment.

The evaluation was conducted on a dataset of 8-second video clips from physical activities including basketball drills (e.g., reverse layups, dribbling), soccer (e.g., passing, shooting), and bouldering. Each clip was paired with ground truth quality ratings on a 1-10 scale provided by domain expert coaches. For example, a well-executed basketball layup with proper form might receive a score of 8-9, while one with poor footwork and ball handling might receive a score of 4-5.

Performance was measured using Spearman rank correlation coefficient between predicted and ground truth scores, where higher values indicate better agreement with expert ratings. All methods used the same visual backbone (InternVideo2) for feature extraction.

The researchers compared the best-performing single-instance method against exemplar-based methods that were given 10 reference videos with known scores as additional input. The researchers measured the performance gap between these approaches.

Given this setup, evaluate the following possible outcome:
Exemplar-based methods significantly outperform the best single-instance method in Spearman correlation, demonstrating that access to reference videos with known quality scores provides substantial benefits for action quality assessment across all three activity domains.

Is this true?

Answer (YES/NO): NO